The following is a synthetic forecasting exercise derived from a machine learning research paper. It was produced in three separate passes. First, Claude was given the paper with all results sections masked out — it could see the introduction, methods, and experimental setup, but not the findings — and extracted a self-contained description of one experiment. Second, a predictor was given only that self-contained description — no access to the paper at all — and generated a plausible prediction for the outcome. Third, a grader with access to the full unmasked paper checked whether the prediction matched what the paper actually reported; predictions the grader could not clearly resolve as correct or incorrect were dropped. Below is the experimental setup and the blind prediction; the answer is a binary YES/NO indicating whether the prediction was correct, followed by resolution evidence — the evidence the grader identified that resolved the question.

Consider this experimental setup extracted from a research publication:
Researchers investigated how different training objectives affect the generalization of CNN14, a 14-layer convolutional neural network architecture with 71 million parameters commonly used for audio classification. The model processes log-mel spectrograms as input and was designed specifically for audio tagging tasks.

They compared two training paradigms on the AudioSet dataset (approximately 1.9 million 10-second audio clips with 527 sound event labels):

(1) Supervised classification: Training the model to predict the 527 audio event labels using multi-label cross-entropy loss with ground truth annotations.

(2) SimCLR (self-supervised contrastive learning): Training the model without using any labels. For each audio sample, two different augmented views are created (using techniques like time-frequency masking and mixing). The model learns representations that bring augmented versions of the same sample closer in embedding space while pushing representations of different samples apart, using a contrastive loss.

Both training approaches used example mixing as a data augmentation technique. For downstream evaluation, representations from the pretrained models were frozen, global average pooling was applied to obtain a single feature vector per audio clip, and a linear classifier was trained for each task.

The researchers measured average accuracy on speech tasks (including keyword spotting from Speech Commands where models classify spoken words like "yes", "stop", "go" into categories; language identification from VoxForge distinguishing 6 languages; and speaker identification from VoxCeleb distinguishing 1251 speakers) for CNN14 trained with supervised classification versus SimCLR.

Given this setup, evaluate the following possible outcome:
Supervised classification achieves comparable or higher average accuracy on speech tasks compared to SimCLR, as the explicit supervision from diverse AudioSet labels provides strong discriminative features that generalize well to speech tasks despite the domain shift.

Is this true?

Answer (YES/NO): YES